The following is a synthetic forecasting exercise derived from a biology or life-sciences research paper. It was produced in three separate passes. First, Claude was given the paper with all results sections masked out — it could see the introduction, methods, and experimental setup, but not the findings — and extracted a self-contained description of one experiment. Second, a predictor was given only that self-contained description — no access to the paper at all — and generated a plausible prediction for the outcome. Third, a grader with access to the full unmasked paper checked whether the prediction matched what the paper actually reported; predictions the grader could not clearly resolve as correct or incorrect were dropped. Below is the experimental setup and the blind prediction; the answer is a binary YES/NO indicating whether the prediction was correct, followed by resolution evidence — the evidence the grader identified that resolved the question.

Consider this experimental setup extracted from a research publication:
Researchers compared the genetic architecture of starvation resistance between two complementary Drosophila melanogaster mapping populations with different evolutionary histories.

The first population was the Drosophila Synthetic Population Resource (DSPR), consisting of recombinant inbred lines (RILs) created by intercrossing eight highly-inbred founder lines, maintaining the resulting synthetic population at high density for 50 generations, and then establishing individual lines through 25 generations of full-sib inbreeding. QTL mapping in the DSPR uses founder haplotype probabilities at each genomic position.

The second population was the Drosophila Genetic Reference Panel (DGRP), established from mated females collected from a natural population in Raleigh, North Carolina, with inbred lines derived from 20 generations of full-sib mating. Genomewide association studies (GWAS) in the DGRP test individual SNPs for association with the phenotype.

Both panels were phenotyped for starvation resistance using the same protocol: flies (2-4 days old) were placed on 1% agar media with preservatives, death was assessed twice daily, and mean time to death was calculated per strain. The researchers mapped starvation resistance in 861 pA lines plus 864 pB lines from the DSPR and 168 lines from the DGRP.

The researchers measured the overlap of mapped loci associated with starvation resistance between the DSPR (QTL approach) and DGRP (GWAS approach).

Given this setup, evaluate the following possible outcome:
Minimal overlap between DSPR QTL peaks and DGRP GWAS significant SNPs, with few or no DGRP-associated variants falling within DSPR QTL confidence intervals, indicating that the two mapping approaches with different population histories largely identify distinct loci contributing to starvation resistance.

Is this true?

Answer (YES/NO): YES